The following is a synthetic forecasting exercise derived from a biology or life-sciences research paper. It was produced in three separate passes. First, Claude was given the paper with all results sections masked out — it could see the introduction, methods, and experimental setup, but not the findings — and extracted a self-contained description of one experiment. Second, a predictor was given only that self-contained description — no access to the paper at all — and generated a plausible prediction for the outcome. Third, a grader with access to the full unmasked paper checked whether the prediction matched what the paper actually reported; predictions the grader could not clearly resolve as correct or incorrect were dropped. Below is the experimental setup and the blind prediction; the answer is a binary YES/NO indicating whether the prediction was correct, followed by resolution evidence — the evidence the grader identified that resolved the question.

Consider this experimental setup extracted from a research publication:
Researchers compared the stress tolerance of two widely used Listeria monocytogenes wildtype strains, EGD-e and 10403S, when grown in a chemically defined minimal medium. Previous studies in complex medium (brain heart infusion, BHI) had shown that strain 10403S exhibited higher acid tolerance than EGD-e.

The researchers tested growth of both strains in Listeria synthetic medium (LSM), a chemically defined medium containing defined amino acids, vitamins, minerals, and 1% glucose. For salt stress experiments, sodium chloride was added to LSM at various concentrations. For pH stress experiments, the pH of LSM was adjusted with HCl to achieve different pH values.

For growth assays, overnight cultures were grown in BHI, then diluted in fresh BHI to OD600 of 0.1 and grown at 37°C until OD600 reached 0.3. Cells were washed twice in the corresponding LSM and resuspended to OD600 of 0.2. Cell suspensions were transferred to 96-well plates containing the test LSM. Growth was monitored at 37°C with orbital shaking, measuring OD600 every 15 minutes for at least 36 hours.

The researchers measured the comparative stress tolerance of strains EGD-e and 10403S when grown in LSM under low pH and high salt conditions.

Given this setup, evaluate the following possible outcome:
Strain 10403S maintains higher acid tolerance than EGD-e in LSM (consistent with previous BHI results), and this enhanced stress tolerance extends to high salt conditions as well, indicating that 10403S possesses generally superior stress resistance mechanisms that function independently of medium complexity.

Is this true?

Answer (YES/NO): NO